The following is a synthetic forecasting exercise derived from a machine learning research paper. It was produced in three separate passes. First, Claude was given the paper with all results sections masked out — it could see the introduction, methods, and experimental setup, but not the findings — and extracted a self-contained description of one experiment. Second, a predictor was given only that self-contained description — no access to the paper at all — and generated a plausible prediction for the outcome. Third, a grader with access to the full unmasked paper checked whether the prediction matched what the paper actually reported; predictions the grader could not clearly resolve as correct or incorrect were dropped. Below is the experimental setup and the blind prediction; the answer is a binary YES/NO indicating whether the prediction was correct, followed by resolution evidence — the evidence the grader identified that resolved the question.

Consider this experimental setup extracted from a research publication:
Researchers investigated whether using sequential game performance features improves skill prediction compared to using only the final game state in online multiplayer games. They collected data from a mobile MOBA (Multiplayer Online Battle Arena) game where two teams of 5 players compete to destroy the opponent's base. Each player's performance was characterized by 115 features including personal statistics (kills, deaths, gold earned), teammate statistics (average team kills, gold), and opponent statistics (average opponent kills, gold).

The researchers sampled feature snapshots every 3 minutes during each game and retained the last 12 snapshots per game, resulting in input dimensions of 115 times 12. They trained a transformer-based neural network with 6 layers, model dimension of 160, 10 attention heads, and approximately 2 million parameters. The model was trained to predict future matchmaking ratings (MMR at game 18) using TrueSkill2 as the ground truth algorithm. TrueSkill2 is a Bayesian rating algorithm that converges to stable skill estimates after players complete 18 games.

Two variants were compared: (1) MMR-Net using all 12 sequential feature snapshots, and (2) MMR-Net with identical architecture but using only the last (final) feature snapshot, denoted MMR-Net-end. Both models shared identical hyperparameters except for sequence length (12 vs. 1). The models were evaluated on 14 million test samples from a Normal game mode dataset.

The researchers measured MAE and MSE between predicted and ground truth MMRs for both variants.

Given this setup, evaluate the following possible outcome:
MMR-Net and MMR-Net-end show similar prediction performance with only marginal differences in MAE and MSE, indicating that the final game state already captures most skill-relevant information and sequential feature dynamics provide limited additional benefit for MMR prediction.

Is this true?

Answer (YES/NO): NO